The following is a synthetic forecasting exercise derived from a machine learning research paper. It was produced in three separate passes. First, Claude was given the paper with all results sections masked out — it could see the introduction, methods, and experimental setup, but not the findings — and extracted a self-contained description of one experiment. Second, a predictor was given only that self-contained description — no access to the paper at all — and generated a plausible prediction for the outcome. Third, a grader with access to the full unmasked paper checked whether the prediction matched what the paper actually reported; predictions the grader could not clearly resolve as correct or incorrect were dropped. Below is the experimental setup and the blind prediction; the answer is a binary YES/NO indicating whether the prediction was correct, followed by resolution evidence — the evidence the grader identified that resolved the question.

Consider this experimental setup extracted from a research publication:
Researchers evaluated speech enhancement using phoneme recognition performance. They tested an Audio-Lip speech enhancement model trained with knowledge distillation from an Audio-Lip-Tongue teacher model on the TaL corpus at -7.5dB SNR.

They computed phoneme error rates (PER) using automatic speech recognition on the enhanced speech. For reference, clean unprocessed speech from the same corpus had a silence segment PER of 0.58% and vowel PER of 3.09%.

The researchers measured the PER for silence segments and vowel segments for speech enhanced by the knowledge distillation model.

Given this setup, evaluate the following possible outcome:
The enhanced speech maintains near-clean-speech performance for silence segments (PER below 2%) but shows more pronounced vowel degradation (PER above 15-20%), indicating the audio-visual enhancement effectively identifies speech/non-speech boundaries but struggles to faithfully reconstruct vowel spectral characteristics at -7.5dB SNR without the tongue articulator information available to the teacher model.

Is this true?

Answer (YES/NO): NO